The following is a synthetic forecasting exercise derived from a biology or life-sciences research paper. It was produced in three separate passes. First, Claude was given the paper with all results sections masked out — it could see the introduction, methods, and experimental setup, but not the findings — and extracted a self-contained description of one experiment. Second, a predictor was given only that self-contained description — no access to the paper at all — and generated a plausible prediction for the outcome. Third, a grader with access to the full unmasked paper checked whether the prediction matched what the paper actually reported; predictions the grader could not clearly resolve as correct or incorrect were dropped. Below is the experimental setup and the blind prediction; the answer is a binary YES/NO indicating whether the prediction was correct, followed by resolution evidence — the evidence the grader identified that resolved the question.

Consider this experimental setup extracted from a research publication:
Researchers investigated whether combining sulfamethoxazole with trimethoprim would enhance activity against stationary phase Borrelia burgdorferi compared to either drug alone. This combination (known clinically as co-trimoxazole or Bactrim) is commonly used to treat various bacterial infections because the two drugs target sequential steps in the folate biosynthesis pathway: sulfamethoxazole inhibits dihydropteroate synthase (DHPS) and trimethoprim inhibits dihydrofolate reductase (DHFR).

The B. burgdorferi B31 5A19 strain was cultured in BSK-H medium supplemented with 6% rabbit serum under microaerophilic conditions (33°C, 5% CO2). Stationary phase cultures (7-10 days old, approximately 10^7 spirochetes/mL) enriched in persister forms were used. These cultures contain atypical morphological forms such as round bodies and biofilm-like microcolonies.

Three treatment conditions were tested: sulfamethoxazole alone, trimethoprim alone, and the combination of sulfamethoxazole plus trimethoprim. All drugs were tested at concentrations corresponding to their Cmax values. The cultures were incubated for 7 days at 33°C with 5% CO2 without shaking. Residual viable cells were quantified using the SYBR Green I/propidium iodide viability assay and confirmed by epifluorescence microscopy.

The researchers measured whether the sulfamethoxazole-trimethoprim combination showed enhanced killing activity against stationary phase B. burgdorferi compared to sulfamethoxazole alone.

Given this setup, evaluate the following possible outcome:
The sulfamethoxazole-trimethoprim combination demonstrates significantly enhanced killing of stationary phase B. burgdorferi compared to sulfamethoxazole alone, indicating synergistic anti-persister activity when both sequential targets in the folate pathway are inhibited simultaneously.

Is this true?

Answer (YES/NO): NO